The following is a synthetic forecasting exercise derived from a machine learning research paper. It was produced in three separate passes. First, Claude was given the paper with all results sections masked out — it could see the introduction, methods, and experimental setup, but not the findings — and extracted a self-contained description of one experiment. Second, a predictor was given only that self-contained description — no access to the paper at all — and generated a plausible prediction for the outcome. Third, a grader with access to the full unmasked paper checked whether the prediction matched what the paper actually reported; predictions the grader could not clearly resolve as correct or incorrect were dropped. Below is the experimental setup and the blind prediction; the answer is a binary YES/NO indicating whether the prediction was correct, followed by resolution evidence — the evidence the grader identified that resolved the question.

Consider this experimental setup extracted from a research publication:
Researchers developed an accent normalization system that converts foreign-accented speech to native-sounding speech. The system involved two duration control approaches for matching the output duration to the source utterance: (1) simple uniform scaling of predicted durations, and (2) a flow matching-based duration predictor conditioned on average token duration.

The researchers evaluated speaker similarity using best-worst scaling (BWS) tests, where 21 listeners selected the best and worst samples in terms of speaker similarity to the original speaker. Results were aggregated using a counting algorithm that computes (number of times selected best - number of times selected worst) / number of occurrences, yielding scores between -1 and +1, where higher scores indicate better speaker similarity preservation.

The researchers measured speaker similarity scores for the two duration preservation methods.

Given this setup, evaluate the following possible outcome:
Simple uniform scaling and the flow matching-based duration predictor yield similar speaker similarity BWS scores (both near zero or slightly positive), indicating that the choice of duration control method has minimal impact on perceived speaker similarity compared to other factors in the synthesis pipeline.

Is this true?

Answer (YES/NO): NO